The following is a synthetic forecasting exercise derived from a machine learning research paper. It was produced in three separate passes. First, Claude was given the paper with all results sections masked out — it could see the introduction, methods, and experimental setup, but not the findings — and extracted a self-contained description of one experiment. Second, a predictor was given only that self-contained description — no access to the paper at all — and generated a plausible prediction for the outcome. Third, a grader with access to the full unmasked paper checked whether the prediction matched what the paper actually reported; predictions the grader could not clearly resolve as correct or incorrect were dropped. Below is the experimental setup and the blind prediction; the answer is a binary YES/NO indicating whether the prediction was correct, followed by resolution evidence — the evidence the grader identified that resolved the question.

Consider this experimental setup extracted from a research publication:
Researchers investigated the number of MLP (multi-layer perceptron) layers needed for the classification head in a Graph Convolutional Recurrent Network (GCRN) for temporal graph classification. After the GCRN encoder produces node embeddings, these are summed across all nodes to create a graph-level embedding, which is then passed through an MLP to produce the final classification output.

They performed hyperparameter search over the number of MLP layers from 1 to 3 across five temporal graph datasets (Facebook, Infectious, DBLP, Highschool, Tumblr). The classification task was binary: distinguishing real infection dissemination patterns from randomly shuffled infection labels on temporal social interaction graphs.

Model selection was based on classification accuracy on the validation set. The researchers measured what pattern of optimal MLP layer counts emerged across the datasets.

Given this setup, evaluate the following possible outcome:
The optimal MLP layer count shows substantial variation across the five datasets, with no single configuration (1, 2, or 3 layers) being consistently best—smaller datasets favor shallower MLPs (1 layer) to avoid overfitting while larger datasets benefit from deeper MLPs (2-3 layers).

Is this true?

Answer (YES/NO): NO